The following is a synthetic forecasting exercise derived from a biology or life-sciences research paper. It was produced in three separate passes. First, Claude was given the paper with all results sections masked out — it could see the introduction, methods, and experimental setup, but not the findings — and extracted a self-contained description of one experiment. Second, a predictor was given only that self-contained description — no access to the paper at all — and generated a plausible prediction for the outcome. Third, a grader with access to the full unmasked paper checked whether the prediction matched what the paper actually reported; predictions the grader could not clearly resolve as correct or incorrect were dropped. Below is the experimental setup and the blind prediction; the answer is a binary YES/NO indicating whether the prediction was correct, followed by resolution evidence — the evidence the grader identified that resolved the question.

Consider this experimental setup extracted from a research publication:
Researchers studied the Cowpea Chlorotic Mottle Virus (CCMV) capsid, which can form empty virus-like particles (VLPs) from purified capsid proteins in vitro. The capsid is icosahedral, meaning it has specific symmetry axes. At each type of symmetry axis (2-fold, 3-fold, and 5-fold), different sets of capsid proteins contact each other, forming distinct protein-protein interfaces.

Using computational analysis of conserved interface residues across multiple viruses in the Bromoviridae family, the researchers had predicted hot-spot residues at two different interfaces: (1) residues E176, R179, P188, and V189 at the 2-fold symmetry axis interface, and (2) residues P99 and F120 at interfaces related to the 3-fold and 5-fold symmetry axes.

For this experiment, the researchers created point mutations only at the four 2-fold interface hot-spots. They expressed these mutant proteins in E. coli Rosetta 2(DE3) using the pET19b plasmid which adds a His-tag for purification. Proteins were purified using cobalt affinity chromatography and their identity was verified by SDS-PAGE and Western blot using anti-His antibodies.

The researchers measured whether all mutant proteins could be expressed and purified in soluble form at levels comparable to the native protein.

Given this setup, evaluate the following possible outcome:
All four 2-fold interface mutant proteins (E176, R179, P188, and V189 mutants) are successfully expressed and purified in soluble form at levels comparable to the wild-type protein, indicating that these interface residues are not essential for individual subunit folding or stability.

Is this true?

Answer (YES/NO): YES